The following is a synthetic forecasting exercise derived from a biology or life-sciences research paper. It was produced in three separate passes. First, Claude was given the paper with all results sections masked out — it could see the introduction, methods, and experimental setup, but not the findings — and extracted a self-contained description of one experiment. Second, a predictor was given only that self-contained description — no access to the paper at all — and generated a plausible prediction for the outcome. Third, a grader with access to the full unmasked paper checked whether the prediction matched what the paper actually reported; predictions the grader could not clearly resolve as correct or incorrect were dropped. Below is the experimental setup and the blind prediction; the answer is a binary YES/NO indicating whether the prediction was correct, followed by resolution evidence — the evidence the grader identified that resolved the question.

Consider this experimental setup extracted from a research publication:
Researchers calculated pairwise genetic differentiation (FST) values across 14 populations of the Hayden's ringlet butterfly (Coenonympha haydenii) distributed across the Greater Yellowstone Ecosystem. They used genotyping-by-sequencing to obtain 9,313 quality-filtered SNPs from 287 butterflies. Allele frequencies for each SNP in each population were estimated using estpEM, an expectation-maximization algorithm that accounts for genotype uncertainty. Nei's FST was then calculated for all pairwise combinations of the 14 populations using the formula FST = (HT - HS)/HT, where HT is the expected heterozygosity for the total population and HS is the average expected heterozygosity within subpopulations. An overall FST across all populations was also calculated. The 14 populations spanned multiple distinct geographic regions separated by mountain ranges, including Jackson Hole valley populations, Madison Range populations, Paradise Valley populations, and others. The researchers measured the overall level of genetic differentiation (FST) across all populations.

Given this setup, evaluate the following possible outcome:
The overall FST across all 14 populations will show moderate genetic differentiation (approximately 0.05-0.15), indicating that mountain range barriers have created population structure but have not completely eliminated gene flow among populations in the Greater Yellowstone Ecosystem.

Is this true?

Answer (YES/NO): YES